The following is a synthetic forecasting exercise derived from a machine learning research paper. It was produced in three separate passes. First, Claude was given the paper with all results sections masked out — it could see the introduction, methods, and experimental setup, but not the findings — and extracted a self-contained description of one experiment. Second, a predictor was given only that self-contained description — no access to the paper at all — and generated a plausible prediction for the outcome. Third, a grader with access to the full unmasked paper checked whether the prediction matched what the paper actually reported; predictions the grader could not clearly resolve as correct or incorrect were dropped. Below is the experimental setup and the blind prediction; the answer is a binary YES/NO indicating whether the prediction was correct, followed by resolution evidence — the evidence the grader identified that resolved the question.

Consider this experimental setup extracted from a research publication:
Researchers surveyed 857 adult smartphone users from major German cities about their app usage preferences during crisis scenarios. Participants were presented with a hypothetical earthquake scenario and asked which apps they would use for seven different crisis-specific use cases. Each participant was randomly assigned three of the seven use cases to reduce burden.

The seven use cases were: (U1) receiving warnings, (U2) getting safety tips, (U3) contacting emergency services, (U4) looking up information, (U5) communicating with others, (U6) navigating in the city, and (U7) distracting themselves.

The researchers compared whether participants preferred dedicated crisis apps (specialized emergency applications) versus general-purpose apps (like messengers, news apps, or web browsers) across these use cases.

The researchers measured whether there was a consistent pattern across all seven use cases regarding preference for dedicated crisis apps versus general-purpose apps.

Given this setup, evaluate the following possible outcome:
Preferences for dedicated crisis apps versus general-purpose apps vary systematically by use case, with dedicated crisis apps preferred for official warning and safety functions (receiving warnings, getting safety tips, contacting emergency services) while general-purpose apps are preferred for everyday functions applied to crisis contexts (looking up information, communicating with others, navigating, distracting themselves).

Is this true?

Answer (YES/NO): YES